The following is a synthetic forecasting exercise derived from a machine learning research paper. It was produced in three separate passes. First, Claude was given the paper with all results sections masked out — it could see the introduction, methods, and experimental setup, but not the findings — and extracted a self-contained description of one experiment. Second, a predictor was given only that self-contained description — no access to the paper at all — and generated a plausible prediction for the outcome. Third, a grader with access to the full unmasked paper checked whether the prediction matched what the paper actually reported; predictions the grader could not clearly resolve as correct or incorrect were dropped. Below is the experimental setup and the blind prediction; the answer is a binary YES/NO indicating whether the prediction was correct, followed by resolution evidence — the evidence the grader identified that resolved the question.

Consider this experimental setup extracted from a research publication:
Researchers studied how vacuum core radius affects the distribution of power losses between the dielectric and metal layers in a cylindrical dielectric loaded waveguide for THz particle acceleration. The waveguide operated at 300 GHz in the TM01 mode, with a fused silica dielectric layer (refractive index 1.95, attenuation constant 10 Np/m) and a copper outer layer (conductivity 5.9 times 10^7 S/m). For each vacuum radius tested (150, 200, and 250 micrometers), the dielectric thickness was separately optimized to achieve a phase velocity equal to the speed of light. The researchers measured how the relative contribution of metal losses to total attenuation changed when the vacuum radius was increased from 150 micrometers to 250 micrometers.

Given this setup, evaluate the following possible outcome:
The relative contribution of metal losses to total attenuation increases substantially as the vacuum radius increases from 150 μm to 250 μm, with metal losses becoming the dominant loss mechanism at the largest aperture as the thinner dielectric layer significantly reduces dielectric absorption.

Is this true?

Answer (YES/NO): NO